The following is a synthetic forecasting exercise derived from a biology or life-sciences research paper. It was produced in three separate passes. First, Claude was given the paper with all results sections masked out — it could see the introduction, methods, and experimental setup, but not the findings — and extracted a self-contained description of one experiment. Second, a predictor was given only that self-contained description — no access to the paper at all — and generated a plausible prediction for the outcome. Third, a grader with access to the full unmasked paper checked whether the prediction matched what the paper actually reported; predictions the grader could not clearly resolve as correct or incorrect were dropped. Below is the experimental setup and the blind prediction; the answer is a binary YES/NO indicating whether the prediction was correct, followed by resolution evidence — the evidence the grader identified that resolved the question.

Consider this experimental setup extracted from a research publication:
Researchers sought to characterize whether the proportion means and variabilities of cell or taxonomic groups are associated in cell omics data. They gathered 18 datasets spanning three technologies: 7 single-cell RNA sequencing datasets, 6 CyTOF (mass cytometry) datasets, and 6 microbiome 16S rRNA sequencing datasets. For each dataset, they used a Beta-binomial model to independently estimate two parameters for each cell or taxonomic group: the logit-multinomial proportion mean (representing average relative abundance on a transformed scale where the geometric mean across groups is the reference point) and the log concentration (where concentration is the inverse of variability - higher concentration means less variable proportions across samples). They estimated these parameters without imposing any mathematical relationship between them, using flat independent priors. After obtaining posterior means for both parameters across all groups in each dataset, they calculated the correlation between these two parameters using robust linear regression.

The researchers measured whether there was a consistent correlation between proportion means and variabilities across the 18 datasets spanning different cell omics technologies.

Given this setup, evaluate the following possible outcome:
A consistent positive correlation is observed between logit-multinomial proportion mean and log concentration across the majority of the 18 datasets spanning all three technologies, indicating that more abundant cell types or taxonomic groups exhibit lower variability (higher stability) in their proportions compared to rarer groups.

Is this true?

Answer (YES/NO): YES